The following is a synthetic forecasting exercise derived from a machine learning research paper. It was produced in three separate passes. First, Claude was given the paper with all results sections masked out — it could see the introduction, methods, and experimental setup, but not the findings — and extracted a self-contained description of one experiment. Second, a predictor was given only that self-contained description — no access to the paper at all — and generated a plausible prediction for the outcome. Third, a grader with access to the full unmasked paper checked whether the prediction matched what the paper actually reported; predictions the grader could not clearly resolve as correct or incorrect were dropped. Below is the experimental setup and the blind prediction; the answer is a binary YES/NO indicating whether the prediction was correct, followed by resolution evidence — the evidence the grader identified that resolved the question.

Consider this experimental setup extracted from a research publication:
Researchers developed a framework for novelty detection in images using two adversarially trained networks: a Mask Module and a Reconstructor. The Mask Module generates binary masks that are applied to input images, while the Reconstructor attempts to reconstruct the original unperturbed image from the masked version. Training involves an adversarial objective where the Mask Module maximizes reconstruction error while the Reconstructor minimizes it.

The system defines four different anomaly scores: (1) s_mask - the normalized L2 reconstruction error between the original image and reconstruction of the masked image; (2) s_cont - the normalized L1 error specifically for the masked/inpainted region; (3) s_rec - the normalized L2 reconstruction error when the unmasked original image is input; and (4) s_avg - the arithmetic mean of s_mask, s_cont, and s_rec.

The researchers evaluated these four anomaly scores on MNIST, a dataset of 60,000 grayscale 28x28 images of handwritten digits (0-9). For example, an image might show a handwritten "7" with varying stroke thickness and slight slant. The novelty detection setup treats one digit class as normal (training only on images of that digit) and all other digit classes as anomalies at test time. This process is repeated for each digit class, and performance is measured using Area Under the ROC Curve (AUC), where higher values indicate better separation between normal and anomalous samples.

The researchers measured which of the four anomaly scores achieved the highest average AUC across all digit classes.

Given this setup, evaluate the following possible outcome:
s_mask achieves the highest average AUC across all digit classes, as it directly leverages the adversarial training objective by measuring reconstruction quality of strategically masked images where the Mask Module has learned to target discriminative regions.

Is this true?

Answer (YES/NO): YES